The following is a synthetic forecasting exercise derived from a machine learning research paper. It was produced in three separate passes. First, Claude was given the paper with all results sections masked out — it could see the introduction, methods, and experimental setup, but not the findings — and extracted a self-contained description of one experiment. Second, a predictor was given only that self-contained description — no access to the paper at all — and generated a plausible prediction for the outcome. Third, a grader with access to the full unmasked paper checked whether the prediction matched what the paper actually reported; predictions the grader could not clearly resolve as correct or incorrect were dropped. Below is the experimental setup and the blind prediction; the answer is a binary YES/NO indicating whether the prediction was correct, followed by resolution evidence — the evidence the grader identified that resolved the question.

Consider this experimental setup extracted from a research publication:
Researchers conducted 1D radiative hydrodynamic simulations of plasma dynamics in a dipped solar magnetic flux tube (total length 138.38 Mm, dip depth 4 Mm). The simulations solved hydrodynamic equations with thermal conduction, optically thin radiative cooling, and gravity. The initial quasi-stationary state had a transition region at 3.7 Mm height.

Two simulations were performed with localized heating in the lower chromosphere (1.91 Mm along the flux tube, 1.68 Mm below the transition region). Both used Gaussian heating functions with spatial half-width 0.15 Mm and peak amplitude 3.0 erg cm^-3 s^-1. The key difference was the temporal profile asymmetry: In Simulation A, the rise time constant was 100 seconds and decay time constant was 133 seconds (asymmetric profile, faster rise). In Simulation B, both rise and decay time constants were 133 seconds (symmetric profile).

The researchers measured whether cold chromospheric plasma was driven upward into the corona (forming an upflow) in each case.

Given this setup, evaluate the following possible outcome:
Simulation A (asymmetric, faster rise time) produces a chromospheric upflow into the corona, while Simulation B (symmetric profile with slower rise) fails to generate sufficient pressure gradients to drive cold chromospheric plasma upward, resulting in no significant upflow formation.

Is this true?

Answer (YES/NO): NO